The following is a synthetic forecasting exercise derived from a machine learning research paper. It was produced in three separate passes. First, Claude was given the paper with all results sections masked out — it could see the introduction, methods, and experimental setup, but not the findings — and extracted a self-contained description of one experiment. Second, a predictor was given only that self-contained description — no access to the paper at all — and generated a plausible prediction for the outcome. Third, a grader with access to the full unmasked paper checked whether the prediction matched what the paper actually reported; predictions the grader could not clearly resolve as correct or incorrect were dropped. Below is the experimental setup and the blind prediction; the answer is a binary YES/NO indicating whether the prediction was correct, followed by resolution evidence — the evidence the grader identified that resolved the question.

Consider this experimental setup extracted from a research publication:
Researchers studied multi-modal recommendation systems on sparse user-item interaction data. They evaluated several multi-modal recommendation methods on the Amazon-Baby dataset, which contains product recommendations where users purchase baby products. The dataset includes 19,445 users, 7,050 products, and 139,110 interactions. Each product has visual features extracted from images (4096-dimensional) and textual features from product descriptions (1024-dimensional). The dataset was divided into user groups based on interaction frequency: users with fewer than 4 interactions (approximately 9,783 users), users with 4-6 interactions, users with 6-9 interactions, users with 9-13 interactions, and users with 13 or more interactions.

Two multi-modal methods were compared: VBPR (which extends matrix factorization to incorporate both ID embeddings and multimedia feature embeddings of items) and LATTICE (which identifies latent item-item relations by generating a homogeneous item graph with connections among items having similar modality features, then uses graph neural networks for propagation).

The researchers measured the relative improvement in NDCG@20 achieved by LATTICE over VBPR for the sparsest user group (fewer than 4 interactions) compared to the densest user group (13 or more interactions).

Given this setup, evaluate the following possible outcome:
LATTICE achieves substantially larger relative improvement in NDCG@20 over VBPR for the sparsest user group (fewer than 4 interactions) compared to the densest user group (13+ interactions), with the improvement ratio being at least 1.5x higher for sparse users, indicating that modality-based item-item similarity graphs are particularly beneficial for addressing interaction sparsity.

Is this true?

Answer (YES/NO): NO